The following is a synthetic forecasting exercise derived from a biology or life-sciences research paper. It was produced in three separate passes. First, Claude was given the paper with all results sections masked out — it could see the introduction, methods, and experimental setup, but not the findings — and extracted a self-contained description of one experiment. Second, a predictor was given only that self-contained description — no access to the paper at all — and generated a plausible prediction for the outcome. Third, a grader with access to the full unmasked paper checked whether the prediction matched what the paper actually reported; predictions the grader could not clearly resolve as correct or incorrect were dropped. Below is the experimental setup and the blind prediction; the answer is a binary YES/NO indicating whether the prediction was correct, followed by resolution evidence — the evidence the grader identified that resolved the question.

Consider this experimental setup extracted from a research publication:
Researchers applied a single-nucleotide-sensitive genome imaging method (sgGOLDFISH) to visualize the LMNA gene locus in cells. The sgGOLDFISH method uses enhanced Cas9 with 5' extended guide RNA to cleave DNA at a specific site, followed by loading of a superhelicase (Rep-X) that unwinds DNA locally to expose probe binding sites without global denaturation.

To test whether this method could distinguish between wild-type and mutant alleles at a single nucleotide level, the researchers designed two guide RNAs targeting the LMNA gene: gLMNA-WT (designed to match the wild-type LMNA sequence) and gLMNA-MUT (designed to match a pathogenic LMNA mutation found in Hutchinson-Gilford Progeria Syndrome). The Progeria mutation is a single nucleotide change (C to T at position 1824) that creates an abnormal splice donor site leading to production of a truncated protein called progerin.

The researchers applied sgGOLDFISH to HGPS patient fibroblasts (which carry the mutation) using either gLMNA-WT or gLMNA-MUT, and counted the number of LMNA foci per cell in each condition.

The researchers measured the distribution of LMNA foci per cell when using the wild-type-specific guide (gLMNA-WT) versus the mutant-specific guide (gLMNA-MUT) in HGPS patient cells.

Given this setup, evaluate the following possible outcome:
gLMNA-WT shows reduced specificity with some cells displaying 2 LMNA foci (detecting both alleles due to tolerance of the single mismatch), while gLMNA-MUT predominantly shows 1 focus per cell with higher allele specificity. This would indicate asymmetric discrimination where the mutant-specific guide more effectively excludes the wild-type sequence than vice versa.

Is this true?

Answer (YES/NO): NO